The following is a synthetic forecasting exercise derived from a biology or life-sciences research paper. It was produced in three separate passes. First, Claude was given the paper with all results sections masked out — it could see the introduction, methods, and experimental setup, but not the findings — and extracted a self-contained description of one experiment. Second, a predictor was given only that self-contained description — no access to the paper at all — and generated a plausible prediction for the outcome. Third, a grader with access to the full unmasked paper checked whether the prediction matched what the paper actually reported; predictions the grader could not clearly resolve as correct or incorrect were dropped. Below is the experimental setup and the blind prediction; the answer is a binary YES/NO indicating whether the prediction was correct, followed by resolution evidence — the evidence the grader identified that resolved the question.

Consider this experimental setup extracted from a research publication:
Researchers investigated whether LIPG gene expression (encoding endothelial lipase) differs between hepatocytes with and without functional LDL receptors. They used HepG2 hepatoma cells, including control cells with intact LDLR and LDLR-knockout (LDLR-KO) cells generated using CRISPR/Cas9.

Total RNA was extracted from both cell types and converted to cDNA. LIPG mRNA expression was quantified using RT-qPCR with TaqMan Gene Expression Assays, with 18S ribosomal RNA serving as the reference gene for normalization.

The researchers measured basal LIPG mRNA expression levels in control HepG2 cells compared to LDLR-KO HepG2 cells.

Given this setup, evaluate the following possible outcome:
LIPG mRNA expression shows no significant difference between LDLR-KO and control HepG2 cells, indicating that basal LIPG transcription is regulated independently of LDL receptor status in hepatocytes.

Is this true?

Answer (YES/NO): NO